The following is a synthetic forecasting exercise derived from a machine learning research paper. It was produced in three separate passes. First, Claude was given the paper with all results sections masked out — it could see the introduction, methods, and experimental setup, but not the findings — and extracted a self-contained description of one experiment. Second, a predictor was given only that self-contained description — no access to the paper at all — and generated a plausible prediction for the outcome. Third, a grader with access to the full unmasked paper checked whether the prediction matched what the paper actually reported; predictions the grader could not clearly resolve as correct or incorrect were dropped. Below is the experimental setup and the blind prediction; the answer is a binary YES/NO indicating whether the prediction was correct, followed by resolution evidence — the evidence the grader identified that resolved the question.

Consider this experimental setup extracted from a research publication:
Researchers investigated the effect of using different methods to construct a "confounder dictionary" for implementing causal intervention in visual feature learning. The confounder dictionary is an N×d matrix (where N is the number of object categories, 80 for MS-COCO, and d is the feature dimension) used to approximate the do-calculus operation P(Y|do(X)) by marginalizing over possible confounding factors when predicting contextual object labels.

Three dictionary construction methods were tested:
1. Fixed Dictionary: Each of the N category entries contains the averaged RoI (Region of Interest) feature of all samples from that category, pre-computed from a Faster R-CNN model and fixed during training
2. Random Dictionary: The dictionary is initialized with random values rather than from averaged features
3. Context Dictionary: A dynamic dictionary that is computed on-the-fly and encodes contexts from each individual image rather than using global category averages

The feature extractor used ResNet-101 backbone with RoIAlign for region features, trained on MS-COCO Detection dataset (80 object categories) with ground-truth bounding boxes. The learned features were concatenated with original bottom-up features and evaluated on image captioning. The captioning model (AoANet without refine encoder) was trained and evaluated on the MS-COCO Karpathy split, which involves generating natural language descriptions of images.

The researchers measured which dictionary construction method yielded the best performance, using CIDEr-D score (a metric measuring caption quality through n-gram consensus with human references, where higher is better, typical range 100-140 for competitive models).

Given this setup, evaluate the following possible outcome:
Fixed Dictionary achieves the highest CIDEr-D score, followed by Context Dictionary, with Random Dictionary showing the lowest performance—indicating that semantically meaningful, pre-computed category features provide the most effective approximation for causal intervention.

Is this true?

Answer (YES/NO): NO